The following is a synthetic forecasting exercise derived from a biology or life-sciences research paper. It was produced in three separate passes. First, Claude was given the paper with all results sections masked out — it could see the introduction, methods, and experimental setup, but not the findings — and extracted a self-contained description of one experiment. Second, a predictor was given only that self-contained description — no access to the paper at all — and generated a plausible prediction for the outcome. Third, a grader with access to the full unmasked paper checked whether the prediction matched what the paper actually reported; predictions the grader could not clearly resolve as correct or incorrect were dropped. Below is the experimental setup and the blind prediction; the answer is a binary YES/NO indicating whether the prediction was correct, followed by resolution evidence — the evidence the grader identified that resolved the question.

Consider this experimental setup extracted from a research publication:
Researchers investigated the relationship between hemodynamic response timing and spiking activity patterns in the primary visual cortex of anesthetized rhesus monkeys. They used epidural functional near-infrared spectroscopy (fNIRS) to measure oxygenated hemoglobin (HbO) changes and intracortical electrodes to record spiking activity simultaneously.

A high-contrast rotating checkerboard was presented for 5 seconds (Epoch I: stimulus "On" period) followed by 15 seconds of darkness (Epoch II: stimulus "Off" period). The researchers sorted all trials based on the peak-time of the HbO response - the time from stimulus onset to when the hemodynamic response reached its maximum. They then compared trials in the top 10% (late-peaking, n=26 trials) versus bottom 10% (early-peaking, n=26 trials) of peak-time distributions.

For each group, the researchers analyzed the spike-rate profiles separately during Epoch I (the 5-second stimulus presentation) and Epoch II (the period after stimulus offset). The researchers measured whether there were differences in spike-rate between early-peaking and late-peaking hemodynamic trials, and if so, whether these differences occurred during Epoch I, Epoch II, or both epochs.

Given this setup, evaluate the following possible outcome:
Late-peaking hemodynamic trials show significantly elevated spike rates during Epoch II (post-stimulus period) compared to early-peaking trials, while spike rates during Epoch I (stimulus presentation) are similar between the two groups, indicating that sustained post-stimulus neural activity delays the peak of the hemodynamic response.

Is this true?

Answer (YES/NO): NO